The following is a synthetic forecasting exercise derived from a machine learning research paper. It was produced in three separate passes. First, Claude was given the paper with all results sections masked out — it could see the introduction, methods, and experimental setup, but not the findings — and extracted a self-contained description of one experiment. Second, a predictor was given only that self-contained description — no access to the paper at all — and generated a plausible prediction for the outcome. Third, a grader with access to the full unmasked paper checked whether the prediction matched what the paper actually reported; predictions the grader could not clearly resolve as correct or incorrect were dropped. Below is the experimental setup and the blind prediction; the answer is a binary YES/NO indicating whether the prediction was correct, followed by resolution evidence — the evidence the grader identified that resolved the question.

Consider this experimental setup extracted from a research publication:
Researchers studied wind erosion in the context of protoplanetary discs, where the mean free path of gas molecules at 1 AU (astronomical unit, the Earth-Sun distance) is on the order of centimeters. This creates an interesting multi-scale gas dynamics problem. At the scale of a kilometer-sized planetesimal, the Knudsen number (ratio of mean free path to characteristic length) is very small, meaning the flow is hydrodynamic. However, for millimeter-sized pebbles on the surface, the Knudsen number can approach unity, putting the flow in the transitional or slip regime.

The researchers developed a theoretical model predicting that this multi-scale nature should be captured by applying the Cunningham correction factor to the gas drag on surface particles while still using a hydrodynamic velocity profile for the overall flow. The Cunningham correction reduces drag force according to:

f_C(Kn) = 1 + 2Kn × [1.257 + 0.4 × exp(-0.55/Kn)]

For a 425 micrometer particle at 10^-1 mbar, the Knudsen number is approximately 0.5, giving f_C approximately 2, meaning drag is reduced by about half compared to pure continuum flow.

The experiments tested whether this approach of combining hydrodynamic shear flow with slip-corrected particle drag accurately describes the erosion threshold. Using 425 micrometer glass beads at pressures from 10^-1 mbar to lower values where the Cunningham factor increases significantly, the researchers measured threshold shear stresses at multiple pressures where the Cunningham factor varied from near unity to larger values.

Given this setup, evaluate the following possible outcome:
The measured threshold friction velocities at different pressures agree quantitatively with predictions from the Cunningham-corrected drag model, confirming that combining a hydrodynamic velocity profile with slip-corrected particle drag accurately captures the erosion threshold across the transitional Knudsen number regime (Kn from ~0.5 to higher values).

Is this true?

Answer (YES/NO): YES